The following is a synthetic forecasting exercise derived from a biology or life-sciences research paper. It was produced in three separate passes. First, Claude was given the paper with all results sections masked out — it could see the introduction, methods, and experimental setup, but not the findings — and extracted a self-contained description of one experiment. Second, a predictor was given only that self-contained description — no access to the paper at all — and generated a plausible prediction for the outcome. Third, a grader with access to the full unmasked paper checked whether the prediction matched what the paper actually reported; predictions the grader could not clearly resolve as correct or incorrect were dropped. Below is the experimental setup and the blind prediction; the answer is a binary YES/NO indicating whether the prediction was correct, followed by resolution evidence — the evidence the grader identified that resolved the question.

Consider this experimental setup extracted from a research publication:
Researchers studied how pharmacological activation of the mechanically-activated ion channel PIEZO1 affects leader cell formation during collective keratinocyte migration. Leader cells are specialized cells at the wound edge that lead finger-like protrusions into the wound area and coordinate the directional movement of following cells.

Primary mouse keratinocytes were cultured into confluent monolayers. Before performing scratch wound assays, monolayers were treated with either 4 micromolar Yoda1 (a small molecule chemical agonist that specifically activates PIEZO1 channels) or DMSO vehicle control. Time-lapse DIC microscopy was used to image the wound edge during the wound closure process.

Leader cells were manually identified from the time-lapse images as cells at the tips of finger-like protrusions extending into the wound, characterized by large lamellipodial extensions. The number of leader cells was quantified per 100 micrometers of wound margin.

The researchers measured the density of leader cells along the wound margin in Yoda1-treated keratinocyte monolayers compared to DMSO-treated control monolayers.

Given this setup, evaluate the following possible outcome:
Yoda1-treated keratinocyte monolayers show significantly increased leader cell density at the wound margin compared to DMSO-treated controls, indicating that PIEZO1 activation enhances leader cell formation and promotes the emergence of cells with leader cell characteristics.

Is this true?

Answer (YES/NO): NO